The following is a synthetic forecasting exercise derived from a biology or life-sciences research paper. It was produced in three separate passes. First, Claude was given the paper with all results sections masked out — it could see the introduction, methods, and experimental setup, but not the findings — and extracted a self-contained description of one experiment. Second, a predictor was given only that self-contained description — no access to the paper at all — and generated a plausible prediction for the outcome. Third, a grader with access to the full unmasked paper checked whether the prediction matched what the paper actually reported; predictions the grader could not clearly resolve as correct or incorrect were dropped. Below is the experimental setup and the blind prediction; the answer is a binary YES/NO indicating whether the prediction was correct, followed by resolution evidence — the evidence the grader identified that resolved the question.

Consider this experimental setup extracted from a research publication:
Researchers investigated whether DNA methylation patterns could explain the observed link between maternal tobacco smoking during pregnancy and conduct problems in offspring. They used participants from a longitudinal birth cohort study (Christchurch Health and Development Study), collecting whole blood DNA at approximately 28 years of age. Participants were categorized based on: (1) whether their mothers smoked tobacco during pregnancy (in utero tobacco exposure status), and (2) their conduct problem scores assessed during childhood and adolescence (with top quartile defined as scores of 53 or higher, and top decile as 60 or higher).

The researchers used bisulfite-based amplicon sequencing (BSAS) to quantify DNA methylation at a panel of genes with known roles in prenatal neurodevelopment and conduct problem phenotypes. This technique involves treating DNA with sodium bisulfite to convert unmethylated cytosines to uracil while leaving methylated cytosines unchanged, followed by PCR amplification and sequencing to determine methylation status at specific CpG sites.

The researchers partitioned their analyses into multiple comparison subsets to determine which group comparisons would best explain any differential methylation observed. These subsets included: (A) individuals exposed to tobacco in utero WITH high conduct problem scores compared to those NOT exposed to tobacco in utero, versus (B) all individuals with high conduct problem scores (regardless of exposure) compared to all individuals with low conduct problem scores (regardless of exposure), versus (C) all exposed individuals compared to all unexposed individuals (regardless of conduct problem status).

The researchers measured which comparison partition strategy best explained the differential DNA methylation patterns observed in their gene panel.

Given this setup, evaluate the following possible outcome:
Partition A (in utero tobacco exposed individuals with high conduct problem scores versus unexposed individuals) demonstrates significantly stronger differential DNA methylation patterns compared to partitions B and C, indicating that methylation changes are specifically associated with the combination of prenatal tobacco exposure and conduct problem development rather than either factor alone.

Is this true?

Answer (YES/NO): NO